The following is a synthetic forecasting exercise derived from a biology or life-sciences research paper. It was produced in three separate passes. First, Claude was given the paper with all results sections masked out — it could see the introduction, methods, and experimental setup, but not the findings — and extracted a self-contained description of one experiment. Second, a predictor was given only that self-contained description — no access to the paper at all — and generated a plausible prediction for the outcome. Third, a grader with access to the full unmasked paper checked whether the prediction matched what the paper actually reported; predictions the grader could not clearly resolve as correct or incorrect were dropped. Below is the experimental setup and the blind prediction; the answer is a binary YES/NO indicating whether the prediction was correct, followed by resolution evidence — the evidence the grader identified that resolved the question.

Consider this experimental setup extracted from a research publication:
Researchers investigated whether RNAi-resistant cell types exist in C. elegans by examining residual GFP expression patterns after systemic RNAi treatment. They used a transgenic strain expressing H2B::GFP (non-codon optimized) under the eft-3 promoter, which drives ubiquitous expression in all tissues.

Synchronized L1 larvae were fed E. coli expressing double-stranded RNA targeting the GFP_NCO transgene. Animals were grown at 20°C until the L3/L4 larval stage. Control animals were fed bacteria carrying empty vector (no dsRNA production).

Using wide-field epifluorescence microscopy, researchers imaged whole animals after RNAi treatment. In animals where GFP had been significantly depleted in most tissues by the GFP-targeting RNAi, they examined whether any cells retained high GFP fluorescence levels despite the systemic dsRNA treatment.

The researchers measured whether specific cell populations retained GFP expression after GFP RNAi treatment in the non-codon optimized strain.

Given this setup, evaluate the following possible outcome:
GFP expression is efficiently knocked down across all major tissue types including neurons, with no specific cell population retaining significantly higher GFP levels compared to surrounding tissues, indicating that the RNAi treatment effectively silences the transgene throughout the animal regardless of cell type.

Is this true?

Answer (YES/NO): NO